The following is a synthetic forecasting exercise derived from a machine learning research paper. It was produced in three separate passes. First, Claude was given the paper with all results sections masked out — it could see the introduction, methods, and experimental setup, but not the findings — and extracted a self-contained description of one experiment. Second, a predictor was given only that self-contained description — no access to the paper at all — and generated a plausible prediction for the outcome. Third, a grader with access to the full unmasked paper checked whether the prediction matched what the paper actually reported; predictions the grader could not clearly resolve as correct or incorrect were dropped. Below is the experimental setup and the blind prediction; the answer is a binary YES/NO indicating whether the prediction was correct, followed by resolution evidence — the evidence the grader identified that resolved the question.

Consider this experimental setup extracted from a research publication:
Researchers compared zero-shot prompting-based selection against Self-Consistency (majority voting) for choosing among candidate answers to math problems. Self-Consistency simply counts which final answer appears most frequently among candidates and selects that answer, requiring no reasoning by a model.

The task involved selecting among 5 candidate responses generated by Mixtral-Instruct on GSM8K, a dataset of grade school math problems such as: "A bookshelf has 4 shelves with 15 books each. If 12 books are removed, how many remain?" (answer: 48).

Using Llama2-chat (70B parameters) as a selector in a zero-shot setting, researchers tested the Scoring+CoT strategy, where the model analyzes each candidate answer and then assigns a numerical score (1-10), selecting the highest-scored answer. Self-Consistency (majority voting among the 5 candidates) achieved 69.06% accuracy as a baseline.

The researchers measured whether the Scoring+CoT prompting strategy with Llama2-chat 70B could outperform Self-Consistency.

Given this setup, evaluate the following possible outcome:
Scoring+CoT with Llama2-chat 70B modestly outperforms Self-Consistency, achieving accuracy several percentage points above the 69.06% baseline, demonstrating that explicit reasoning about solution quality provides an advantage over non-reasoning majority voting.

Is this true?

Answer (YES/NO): NO